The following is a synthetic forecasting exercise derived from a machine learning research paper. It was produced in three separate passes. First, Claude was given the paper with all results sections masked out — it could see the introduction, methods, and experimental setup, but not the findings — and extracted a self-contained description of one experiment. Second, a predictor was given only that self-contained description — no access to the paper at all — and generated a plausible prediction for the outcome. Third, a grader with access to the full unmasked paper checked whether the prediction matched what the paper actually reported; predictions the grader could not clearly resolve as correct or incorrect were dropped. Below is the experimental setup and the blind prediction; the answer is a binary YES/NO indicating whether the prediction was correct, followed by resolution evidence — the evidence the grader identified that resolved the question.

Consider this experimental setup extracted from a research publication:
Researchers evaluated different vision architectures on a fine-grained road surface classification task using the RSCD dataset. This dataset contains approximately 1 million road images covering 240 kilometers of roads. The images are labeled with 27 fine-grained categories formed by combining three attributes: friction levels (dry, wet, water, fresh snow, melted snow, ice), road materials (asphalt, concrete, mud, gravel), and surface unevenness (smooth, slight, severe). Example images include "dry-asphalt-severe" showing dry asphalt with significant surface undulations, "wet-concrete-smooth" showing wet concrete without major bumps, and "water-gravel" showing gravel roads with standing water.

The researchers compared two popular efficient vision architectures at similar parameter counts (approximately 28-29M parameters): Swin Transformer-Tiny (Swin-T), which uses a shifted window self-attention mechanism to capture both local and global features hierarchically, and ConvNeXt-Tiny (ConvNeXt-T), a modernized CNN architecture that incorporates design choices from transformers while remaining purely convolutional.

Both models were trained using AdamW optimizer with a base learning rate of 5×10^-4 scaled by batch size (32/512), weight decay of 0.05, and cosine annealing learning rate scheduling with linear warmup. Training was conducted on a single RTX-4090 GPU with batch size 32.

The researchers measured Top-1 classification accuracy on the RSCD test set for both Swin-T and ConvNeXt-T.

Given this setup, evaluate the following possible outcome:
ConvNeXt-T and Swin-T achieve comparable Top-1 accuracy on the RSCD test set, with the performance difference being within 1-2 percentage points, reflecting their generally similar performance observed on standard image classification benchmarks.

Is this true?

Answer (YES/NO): NO